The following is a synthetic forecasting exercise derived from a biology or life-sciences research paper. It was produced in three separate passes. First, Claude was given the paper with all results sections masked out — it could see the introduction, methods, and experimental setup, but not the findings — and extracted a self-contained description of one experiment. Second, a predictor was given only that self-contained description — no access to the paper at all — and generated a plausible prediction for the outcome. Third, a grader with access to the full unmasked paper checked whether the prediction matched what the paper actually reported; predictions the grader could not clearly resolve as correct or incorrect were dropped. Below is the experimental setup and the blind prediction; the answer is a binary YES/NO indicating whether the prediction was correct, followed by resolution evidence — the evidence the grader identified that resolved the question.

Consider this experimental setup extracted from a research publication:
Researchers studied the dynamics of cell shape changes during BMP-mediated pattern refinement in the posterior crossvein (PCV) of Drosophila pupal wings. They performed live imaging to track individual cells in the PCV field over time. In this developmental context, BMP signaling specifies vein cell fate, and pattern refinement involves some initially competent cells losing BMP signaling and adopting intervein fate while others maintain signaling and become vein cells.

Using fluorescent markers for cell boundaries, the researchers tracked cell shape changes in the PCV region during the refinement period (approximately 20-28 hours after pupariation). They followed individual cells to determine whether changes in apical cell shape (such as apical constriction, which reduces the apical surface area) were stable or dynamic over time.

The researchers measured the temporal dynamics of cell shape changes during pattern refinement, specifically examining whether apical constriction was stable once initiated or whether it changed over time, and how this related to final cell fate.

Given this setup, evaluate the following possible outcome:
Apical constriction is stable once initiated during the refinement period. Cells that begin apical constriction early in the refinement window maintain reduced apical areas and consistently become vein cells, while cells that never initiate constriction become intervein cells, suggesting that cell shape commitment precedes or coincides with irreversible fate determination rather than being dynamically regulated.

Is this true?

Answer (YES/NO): NO